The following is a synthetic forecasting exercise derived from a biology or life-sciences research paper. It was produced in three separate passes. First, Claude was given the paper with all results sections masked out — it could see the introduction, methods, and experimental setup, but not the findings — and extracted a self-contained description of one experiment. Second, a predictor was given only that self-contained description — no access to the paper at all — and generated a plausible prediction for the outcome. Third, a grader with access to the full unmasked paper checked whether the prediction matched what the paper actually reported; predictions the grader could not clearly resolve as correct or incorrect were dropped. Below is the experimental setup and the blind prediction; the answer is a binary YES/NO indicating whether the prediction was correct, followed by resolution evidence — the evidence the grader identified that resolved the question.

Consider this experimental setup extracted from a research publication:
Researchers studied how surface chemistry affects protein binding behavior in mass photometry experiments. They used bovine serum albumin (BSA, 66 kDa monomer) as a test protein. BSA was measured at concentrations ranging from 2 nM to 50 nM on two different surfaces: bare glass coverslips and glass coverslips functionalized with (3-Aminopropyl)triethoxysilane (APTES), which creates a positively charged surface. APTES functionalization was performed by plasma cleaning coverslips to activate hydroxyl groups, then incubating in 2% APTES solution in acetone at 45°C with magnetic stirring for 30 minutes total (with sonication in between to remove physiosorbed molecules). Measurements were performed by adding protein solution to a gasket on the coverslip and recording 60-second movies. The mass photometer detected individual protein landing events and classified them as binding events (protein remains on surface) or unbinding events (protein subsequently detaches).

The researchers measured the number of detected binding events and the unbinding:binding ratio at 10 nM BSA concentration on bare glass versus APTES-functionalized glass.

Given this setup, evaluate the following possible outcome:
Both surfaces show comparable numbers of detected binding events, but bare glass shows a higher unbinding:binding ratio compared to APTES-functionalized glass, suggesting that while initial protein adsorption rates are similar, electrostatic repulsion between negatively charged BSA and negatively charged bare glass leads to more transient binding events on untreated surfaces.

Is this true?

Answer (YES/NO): NO